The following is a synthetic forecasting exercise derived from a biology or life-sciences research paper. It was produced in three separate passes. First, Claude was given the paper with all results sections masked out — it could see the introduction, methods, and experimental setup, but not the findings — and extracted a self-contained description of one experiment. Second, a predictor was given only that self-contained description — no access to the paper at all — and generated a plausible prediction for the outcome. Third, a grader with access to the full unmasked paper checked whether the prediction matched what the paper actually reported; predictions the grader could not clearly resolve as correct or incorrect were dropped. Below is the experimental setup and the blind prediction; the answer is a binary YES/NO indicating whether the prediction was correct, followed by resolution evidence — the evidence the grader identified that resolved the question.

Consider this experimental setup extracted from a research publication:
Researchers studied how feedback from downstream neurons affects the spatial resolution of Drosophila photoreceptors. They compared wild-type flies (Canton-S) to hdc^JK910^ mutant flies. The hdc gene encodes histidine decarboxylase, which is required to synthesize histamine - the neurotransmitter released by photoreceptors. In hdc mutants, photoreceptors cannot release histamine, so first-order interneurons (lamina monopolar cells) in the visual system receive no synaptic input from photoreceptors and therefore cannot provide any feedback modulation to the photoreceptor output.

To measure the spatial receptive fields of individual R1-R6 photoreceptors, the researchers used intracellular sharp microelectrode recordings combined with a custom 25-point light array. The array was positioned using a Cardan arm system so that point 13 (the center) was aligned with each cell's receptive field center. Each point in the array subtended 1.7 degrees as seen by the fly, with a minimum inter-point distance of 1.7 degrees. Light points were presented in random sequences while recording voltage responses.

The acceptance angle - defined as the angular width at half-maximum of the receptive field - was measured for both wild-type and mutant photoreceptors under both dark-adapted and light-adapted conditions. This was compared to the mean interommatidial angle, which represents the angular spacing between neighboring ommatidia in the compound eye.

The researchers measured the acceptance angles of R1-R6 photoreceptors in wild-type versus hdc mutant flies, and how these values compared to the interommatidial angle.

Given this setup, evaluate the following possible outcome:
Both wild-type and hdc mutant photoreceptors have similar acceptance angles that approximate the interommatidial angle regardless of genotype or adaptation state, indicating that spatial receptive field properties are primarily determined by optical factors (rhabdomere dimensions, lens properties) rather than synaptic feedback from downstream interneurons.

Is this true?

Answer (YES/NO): NO